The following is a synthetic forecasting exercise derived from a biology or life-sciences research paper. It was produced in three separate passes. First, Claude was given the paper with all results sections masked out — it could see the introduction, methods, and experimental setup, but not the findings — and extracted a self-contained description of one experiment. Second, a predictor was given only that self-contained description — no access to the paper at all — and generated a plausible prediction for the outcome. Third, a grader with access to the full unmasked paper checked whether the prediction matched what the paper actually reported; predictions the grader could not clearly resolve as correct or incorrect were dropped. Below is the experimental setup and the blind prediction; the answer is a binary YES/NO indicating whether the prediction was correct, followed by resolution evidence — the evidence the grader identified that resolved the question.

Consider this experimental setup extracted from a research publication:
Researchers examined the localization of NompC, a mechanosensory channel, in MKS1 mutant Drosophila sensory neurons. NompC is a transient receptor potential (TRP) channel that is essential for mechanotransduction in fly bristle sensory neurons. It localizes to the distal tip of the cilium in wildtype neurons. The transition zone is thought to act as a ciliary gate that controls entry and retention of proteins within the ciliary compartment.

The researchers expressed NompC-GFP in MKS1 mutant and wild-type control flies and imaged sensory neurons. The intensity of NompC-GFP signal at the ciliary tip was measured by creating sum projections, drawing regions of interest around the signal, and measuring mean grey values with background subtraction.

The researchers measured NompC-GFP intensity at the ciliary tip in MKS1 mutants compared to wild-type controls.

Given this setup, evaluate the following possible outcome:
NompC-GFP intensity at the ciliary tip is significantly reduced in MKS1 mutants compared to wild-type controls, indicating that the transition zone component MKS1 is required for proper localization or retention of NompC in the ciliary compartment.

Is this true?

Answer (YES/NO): NO